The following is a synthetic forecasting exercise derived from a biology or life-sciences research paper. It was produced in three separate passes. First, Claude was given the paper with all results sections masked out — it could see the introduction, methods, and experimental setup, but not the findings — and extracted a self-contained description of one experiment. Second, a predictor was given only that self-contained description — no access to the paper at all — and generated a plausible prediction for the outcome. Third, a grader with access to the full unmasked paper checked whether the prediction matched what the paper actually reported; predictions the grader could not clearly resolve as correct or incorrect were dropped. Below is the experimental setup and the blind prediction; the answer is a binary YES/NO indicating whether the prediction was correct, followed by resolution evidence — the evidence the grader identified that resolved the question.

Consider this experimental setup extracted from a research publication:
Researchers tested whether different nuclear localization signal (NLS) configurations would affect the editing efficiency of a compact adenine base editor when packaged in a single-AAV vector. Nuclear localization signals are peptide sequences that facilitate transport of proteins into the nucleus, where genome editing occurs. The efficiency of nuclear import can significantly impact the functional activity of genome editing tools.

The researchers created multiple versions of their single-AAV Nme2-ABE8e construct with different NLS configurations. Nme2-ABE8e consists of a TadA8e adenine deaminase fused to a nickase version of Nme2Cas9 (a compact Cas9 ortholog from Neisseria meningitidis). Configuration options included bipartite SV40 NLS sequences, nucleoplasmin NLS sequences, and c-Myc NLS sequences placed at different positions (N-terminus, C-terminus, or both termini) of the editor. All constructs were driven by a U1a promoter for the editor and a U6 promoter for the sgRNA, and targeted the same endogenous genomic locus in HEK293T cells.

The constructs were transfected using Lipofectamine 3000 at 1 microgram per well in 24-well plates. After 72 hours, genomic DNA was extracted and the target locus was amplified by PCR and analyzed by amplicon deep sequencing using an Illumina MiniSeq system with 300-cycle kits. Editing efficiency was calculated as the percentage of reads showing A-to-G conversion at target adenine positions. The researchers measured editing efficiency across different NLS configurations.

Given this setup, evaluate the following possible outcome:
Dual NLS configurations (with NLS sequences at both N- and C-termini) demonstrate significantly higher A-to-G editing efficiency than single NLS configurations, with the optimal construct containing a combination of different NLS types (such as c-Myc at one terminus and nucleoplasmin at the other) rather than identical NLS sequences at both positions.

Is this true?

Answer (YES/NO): NO